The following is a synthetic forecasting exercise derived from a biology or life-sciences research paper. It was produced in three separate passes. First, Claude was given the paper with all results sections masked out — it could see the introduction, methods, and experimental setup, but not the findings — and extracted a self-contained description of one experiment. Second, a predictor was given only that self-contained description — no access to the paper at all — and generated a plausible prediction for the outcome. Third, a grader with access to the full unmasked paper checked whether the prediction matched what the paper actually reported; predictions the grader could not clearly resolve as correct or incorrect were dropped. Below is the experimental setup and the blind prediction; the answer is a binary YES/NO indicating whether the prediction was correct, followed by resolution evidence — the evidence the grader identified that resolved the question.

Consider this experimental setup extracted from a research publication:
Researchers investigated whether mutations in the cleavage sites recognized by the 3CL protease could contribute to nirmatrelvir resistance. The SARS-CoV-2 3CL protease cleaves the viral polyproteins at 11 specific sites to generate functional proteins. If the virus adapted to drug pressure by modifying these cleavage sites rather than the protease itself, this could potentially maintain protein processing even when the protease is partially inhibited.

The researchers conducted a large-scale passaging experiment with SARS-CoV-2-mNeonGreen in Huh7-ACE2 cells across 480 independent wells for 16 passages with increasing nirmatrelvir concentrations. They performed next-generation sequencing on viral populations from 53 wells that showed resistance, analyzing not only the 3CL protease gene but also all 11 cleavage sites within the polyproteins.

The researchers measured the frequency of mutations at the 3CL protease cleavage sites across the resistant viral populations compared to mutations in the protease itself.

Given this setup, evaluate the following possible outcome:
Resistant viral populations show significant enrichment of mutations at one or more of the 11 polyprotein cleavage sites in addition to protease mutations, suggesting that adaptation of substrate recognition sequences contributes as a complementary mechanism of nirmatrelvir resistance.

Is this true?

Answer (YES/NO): NO